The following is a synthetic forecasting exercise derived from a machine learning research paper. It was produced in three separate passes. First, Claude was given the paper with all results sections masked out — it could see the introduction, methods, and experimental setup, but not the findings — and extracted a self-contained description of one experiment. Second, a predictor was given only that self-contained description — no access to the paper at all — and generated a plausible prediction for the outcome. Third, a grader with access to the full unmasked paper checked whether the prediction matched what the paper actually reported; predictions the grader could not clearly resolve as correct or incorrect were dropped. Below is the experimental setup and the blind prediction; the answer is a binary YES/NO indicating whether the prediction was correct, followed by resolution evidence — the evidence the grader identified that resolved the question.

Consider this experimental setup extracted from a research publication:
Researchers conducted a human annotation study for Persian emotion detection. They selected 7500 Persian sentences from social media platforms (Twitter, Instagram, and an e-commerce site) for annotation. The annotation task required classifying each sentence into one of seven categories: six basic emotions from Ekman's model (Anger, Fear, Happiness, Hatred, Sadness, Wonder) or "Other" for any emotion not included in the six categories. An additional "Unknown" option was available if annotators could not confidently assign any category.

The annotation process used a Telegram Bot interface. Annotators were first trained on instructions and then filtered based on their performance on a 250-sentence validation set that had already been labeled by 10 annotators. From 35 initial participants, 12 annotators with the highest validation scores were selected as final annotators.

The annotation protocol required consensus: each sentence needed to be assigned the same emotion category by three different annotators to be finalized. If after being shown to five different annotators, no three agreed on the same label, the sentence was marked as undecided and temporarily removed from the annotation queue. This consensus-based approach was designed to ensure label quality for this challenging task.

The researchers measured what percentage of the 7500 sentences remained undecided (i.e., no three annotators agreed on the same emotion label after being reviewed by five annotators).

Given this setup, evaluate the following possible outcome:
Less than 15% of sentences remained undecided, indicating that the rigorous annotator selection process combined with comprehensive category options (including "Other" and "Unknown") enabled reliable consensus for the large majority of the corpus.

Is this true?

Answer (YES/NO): NO